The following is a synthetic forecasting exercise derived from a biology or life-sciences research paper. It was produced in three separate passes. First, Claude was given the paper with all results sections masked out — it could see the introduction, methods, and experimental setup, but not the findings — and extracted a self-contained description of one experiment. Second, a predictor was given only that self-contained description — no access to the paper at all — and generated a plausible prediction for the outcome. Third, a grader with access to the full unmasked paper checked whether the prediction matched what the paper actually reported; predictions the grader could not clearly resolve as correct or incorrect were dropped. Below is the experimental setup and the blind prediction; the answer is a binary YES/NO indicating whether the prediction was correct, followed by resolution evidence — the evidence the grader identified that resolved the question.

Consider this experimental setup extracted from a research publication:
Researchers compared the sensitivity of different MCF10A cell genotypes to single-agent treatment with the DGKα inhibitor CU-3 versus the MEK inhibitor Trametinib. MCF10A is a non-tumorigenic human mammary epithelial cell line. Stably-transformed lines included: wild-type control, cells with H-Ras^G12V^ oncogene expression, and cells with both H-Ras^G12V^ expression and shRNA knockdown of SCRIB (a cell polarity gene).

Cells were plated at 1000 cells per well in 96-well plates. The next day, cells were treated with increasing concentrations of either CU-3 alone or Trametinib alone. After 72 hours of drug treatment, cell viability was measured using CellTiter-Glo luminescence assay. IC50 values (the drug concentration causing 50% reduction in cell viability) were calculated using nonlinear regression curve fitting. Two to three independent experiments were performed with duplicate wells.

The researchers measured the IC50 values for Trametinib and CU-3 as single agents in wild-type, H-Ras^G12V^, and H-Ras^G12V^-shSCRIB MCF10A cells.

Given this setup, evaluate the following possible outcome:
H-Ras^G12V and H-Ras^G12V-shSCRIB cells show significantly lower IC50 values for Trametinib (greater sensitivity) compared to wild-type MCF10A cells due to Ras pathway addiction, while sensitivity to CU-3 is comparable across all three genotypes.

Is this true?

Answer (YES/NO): NO